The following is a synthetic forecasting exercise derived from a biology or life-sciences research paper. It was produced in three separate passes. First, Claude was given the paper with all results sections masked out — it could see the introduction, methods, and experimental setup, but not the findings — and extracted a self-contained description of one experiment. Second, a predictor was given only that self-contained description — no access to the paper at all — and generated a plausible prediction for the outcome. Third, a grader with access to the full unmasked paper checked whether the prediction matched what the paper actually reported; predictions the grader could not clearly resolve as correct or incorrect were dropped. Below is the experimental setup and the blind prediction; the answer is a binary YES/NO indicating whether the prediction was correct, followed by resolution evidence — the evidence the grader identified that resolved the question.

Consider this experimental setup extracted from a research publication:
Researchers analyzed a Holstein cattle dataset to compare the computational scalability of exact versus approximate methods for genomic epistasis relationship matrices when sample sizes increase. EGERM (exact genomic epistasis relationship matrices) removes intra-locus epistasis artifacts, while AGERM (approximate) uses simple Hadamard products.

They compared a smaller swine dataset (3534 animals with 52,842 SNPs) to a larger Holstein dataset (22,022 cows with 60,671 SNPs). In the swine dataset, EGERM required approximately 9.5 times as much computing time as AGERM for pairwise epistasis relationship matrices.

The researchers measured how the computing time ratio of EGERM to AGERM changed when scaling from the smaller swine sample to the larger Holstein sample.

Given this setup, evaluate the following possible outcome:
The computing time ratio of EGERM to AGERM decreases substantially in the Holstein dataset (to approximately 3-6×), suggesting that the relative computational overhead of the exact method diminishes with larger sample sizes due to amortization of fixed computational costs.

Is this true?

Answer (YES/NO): NO